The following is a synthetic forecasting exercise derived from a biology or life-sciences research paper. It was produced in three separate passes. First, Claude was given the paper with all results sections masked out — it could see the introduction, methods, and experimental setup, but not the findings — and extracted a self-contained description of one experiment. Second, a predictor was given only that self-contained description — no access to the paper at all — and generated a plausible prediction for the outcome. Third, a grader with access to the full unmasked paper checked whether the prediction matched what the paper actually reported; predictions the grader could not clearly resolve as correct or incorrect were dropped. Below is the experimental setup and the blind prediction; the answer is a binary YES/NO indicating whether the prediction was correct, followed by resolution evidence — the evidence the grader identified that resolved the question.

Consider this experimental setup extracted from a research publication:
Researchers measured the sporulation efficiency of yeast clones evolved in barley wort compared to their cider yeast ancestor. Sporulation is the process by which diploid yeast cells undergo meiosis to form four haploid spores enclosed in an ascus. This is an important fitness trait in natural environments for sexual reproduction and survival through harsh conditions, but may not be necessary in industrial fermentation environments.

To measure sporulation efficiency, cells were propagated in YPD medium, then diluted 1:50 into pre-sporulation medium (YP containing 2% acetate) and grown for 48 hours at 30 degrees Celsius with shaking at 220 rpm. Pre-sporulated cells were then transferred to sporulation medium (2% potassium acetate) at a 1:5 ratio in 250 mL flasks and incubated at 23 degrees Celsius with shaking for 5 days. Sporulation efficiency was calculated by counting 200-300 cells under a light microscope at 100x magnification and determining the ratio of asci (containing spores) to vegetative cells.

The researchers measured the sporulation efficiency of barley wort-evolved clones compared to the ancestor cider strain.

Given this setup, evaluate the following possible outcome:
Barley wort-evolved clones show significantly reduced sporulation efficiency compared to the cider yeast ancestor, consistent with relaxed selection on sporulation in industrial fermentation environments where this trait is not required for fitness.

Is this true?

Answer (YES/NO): YES